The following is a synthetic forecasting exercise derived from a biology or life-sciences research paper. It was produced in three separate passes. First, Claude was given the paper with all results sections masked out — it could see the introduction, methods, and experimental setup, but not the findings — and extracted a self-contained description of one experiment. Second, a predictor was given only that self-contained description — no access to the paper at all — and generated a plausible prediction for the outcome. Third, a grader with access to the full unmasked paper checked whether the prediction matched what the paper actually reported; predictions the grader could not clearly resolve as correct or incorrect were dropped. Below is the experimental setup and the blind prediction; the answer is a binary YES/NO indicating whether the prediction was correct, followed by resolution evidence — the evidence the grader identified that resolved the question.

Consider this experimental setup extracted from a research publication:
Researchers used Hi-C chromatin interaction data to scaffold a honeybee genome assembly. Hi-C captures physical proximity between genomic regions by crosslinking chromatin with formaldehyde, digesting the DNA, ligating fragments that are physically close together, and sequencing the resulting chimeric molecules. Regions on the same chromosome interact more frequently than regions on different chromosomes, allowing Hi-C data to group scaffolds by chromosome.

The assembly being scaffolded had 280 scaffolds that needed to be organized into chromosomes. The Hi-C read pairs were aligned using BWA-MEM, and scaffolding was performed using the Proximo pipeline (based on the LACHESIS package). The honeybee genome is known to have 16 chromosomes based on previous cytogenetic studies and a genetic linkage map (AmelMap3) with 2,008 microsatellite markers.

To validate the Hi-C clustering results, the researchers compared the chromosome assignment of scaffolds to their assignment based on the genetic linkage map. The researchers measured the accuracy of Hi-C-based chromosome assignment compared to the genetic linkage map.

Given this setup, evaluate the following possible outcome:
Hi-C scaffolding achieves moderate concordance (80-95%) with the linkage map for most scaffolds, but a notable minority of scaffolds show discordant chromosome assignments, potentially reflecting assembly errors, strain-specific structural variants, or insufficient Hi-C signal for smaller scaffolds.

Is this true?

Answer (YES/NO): NO